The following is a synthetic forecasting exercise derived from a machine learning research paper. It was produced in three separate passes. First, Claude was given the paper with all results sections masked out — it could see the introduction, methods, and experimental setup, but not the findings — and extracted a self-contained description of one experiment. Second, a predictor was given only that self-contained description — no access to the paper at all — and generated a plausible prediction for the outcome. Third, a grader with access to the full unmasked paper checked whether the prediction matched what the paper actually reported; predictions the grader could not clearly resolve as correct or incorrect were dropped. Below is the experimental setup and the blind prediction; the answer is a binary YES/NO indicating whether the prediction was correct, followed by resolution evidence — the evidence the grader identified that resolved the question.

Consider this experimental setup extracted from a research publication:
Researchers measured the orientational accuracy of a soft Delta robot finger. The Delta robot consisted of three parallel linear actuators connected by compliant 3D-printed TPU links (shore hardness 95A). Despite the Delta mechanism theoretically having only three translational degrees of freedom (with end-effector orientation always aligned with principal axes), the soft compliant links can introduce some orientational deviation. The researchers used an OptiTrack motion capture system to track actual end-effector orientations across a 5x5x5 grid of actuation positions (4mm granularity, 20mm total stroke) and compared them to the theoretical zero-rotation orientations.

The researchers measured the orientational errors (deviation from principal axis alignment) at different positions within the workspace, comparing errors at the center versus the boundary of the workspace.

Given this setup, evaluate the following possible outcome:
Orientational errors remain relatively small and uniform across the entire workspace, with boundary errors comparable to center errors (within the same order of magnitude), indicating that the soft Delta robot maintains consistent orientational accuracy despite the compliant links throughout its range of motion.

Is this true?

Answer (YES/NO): NO